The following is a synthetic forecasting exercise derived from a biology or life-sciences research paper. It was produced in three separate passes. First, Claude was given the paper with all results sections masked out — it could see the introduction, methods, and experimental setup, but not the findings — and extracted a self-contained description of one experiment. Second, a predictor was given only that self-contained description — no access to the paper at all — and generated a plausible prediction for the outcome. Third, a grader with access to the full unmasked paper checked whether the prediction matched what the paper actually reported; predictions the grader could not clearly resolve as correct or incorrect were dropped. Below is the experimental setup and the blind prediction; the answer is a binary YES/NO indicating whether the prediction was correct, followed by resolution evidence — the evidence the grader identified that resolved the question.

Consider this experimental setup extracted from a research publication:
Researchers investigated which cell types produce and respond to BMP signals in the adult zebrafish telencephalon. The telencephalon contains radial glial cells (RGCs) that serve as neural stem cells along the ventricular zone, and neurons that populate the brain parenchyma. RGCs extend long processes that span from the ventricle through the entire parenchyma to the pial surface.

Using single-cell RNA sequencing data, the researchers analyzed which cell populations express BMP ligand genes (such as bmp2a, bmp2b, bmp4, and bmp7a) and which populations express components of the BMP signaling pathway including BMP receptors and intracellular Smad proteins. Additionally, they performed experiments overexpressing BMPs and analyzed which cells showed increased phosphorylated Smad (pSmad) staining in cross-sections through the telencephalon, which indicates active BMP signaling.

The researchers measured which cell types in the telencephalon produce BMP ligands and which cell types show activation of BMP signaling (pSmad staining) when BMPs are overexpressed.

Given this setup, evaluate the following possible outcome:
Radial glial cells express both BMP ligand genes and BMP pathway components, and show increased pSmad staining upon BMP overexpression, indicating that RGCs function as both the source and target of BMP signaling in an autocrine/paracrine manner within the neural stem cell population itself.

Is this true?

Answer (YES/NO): NO